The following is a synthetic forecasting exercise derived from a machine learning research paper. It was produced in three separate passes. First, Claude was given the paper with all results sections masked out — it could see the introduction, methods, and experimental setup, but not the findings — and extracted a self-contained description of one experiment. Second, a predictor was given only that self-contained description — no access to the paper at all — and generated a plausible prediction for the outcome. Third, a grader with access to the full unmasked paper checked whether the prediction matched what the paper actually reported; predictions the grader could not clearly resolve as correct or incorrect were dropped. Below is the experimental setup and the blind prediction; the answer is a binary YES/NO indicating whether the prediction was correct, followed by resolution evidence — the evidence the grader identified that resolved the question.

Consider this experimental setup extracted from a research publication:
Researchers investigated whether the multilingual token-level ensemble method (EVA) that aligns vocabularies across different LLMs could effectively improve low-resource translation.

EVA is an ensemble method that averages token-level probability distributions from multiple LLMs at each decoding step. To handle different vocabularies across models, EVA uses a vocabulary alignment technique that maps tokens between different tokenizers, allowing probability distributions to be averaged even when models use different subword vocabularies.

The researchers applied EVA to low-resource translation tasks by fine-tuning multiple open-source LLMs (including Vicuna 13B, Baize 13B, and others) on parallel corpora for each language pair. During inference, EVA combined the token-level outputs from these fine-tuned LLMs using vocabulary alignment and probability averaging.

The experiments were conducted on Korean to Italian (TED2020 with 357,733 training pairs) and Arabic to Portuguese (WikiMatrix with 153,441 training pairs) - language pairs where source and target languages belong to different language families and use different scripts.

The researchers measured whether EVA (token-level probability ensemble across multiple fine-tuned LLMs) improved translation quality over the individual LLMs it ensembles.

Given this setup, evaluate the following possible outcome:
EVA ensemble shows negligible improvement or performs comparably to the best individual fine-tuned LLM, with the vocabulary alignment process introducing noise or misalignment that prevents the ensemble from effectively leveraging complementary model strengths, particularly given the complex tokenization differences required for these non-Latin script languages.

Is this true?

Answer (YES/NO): NO